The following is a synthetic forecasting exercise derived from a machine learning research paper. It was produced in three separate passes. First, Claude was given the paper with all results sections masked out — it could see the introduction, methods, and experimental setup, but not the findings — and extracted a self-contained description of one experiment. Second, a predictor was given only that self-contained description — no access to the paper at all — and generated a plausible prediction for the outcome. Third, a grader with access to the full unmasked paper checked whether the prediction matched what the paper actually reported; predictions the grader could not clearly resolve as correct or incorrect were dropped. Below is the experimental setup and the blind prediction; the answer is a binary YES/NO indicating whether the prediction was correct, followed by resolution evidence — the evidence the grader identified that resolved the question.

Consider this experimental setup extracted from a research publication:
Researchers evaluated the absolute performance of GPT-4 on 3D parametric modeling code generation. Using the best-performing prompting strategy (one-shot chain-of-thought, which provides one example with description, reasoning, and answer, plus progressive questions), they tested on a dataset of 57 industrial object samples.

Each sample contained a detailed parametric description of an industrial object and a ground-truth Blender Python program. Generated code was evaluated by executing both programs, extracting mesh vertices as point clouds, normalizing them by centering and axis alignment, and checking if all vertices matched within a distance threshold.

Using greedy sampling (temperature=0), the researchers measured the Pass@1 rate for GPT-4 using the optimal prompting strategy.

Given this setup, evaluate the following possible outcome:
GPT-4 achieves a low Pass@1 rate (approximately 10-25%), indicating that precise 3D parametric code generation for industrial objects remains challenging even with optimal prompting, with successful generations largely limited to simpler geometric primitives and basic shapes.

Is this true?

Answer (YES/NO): YES